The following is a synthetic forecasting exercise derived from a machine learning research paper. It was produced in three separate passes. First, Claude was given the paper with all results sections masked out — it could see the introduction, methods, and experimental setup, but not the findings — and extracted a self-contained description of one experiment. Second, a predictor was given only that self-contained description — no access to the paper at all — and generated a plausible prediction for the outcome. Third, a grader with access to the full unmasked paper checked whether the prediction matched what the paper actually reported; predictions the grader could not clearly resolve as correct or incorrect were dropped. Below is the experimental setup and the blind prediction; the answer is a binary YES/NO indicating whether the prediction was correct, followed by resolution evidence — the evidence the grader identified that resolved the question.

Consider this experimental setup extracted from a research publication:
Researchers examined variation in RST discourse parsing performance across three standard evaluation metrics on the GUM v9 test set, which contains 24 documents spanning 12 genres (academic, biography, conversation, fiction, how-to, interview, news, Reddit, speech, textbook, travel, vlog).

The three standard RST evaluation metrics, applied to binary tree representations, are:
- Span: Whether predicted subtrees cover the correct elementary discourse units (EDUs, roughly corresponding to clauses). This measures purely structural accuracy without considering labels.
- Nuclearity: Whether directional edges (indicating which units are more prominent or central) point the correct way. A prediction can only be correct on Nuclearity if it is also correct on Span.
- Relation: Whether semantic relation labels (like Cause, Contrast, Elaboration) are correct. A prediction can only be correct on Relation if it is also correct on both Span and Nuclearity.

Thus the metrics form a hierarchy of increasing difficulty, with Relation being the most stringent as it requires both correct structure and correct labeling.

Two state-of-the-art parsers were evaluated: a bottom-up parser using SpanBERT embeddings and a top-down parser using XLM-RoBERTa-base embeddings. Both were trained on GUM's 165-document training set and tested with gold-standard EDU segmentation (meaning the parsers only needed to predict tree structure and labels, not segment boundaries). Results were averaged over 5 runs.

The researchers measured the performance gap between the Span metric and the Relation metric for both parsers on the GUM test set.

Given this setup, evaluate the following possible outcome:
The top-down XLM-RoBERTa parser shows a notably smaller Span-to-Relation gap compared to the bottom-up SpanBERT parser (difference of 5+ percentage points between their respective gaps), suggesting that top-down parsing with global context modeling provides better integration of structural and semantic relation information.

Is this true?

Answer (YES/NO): NO